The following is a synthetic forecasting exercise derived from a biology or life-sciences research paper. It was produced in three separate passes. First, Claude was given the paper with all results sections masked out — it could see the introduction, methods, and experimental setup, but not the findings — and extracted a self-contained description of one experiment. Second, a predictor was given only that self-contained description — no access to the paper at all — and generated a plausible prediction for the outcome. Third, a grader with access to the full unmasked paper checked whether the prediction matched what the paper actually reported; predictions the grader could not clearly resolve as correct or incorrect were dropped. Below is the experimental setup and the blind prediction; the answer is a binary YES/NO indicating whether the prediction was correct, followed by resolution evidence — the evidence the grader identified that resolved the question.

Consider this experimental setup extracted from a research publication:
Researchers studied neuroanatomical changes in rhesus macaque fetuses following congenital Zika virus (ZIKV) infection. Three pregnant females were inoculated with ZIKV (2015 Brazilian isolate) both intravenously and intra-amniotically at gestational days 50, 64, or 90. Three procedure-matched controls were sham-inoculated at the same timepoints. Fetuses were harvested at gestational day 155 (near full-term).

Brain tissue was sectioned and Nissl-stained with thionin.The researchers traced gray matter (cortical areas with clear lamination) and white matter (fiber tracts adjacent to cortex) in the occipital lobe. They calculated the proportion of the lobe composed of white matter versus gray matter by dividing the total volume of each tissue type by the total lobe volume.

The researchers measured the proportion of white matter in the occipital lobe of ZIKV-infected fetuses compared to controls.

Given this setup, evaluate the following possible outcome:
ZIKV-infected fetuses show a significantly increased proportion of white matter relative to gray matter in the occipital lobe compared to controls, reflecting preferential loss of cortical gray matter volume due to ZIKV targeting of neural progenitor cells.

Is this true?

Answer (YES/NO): YES